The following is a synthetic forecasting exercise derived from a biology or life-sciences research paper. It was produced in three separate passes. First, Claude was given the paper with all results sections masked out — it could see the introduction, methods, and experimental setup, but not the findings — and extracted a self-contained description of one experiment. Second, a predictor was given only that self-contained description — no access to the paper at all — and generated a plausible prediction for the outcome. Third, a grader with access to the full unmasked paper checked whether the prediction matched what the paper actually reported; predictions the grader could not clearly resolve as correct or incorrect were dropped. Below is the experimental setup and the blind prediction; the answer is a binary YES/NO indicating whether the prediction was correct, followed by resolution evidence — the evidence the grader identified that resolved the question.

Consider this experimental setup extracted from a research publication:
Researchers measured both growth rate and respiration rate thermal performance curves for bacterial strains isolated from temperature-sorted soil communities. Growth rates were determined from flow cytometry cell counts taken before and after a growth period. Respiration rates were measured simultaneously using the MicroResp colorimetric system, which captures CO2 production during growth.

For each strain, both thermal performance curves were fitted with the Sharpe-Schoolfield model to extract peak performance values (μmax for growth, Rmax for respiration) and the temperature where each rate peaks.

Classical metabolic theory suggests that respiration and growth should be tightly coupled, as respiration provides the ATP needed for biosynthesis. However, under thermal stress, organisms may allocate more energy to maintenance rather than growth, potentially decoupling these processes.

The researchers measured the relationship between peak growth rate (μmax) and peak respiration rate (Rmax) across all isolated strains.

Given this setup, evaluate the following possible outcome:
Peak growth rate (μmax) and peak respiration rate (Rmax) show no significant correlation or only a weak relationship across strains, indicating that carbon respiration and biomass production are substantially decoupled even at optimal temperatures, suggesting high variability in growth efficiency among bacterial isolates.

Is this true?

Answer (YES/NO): YES